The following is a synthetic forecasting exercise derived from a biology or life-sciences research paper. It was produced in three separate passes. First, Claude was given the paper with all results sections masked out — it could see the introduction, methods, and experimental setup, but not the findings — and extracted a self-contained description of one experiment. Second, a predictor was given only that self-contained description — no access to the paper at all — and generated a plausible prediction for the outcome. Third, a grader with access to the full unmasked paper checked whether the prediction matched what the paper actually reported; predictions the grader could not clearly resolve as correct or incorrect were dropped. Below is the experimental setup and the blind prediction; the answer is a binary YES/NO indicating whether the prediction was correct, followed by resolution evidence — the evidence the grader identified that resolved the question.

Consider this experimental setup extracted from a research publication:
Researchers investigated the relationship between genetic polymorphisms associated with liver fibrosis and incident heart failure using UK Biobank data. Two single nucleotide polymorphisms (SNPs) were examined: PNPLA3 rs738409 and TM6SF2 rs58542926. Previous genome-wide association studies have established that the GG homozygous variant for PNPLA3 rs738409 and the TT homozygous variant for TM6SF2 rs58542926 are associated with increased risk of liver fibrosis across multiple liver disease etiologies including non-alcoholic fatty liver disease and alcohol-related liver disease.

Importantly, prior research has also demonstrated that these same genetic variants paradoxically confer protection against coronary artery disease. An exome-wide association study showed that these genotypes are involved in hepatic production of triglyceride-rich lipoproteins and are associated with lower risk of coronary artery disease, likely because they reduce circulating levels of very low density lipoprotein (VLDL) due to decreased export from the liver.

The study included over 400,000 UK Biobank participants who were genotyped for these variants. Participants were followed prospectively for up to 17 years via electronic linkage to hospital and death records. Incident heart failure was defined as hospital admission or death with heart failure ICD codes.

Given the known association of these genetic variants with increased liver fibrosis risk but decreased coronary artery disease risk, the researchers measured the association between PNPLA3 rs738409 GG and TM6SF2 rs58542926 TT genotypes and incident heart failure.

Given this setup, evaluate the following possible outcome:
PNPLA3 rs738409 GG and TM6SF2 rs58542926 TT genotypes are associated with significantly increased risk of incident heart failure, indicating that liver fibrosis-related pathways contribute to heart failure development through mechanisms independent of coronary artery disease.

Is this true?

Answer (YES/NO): NO